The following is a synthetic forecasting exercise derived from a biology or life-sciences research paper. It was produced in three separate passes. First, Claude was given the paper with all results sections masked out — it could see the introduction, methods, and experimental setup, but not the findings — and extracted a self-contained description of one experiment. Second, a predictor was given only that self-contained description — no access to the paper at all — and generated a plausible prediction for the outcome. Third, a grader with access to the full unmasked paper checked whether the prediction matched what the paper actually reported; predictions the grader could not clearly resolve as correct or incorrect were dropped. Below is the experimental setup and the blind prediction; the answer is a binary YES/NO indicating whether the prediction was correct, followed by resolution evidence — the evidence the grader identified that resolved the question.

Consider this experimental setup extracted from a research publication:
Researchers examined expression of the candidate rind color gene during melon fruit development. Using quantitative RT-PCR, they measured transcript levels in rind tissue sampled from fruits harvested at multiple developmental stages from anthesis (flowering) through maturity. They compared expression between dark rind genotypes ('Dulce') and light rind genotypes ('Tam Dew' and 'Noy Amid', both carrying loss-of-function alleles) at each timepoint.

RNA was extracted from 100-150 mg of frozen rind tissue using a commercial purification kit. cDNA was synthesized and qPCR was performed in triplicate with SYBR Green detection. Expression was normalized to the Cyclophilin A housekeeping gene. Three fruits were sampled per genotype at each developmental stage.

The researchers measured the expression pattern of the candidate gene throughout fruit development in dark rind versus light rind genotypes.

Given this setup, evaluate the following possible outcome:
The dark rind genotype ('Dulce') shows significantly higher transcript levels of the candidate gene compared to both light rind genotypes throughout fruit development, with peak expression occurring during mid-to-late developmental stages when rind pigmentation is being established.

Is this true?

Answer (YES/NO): NO